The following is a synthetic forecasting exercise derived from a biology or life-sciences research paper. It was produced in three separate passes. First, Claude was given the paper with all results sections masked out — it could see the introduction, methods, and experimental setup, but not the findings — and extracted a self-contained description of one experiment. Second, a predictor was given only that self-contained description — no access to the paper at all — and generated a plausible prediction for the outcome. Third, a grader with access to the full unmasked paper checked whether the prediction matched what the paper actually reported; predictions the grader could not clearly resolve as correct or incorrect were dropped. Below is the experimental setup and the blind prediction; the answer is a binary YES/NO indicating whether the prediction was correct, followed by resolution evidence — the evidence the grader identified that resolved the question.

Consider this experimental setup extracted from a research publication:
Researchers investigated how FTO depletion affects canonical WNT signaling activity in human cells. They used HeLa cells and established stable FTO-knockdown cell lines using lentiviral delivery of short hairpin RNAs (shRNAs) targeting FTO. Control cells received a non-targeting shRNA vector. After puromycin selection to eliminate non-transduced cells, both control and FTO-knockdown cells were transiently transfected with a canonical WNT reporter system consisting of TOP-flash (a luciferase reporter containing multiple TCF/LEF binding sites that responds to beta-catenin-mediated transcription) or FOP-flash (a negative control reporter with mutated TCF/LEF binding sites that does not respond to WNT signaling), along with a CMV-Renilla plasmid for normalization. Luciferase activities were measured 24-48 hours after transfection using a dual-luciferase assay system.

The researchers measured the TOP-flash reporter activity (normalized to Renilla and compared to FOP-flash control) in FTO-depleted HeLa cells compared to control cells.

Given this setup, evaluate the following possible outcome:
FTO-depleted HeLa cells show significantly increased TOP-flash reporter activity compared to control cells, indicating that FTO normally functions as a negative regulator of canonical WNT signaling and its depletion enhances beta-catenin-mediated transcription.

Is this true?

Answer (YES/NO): NO